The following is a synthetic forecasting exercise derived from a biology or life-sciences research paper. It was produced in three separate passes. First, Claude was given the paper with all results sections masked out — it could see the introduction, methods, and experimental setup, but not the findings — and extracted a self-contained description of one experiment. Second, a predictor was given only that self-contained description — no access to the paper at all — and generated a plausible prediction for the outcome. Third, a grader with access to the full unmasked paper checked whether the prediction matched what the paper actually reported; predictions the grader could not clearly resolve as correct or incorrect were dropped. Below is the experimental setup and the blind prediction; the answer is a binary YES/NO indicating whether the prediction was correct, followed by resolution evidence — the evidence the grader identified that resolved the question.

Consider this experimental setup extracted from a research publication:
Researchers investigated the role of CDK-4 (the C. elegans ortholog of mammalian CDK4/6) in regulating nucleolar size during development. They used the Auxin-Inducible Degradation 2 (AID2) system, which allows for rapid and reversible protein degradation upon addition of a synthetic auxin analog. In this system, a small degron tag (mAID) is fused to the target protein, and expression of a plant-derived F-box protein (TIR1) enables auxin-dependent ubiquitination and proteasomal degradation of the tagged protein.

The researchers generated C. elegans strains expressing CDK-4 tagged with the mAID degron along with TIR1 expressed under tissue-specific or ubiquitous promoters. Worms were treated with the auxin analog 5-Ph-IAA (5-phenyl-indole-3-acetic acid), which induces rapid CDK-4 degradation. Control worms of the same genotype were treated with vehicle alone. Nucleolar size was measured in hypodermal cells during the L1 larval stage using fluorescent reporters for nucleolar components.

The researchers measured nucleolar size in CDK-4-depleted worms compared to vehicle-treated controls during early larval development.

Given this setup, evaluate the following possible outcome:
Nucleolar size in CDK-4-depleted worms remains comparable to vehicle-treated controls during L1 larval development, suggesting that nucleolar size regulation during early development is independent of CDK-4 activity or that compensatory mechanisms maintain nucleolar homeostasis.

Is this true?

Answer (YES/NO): NO